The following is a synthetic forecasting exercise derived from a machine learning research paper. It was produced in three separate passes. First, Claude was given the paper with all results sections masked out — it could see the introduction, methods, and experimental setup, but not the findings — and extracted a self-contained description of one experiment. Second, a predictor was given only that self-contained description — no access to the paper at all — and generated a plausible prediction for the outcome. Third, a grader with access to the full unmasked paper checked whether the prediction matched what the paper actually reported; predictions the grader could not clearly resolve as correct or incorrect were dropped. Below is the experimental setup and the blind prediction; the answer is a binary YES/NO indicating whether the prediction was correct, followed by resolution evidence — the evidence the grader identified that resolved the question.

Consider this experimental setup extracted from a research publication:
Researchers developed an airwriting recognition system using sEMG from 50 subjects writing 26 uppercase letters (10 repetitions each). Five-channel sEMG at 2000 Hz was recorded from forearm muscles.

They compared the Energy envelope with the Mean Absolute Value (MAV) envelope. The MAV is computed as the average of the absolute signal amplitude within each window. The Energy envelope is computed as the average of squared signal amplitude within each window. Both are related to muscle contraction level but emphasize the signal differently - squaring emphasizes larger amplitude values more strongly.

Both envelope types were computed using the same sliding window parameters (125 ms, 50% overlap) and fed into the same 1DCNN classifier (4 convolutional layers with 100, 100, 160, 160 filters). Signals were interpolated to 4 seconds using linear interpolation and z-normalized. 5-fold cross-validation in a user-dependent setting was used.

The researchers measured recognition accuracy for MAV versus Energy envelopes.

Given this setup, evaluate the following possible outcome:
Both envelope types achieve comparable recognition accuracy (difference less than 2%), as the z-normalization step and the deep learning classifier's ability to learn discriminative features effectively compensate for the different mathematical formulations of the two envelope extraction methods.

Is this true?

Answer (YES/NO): NO